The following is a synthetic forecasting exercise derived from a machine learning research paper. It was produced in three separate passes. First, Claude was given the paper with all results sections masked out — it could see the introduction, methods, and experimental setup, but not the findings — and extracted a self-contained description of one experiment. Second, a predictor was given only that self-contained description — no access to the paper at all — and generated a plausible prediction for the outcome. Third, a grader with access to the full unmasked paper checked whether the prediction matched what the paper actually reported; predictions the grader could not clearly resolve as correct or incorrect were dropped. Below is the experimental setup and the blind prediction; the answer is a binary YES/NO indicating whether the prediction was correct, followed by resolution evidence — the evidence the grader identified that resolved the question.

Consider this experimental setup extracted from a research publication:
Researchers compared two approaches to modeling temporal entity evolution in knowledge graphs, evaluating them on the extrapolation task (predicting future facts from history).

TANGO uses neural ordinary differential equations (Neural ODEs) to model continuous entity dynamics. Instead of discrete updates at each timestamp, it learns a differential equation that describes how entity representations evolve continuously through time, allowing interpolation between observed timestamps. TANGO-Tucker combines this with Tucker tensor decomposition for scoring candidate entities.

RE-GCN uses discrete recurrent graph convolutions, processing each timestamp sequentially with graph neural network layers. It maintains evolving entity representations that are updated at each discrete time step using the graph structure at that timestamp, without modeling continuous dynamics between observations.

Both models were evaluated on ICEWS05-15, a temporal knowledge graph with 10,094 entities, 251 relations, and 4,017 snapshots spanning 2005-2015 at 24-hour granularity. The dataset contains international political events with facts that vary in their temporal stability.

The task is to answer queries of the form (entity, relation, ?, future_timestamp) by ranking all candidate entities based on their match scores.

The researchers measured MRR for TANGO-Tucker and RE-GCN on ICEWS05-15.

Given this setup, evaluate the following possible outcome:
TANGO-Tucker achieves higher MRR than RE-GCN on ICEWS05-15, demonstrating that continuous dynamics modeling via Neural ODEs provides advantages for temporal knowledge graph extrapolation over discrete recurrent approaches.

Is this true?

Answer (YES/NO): NO